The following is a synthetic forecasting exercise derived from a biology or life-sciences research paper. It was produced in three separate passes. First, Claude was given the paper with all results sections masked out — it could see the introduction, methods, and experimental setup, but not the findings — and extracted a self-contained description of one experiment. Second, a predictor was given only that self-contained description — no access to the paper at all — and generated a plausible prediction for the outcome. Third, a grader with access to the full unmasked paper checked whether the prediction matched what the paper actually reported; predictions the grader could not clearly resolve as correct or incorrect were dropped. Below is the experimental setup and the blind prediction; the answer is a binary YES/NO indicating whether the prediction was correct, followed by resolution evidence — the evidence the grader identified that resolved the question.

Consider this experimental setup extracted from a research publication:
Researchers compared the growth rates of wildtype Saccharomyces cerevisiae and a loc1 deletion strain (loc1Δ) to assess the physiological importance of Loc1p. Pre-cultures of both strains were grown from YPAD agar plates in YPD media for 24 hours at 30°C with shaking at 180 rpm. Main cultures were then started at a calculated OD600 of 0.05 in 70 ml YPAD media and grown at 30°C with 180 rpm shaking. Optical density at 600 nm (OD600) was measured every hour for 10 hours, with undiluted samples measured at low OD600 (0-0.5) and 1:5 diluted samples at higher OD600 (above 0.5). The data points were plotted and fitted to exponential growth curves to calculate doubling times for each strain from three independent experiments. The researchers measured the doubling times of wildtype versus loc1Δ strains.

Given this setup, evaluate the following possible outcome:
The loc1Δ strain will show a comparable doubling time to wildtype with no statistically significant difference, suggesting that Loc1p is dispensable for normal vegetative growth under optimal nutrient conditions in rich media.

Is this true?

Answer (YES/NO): NO